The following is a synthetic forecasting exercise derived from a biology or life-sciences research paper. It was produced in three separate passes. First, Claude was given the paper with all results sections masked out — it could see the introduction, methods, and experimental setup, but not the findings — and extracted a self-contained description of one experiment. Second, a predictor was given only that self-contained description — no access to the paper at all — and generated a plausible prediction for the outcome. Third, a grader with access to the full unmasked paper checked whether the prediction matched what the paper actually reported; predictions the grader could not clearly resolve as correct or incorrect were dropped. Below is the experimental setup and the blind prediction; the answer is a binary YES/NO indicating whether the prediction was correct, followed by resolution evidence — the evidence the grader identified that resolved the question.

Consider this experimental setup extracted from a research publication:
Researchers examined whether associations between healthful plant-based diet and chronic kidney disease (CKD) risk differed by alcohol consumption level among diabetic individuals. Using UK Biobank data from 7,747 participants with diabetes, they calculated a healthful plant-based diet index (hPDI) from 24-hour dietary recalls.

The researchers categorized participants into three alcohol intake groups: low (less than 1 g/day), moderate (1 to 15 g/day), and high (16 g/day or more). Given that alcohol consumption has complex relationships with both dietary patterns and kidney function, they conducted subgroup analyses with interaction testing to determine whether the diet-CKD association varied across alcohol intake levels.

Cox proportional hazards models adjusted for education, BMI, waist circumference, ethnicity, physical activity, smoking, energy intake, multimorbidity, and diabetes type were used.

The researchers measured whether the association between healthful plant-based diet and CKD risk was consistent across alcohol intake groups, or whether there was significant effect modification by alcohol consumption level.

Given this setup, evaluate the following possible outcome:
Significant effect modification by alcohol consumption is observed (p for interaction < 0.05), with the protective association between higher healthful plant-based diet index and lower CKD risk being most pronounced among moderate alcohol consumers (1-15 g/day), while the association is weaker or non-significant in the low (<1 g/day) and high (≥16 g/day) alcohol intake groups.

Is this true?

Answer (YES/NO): NO